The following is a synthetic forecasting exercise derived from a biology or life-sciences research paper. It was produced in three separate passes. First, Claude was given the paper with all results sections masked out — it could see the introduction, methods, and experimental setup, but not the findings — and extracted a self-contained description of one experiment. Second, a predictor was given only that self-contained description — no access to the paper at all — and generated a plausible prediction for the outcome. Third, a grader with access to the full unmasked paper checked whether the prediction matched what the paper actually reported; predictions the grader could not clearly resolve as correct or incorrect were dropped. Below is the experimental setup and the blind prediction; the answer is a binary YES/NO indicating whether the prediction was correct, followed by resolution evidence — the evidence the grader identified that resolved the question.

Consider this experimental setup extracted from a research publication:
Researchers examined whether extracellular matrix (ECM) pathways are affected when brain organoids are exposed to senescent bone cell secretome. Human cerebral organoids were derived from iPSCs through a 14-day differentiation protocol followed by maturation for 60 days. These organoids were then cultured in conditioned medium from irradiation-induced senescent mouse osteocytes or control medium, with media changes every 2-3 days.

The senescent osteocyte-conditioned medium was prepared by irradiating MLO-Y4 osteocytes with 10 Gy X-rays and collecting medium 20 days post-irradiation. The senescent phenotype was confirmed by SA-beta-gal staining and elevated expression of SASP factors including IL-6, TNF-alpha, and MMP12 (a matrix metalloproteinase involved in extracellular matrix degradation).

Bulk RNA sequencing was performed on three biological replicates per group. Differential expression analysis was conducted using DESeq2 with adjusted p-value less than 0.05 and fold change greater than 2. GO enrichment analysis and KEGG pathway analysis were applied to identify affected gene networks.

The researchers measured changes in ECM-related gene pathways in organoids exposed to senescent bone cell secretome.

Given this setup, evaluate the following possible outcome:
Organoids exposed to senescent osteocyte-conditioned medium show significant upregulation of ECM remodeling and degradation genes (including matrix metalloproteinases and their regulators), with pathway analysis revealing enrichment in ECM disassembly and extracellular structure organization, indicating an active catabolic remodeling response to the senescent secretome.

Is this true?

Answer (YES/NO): NO